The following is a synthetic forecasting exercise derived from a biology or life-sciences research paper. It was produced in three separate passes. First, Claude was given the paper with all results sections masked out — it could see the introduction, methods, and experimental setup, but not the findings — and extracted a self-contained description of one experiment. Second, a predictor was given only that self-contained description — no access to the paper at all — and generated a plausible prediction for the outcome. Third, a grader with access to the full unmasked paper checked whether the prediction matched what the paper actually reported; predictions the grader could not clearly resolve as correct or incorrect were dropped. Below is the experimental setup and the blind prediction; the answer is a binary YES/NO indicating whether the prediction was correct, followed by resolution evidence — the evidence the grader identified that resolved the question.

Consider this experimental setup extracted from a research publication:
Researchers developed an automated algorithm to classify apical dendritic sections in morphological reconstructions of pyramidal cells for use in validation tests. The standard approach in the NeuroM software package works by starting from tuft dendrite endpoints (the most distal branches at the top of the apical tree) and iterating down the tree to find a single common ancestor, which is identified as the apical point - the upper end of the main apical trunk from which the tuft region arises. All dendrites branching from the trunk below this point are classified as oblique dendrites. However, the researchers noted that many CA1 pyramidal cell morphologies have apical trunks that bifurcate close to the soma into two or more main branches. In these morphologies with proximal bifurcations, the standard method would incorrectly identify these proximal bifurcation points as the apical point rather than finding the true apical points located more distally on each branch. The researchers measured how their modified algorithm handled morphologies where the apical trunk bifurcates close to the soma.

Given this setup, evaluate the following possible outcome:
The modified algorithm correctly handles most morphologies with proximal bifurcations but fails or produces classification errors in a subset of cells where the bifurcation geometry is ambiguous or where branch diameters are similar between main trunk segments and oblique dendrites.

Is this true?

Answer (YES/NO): NO